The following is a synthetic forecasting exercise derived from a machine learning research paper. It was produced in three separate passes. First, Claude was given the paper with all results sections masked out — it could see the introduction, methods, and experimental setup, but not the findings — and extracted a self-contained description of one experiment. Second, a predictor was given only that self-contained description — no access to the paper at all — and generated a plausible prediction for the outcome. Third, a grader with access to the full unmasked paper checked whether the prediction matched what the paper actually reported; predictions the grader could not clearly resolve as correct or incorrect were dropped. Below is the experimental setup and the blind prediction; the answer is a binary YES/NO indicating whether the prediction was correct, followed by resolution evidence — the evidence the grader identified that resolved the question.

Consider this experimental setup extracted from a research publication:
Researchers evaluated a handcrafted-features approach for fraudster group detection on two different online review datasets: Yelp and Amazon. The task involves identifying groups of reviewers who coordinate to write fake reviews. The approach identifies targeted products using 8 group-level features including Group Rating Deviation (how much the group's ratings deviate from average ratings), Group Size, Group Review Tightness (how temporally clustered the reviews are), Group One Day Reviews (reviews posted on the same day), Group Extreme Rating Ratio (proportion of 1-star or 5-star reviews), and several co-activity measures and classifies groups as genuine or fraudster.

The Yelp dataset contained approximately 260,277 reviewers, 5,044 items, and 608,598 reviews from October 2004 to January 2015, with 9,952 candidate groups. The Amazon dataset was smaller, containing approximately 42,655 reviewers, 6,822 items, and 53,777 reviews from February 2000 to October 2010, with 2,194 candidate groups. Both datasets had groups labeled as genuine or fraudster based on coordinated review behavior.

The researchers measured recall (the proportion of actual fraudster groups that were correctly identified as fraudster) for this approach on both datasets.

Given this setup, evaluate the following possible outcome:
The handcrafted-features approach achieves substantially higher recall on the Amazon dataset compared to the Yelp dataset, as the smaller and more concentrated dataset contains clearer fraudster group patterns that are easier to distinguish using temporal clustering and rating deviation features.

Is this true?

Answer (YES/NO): YES